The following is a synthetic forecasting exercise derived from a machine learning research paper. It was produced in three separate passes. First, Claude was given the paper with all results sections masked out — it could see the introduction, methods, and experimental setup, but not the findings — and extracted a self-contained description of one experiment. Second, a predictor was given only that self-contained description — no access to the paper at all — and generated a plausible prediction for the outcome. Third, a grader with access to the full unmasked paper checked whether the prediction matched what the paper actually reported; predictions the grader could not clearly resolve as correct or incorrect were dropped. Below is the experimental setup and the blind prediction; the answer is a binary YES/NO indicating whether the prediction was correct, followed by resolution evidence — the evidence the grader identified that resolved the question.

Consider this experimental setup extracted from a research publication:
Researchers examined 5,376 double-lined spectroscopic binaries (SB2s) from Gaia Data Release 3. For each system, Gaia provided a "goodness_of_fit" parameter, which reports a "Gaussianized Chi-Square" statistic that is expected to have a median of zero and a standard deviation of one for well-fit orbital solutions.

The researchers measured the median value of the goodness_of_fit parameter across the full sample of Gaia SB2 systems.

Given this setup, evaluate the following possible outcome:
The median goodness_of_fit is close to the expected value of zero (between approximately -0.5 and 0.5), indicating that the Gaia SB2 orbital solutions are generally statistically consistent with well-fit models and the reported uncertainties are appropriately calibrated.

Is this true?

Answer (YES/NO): NO